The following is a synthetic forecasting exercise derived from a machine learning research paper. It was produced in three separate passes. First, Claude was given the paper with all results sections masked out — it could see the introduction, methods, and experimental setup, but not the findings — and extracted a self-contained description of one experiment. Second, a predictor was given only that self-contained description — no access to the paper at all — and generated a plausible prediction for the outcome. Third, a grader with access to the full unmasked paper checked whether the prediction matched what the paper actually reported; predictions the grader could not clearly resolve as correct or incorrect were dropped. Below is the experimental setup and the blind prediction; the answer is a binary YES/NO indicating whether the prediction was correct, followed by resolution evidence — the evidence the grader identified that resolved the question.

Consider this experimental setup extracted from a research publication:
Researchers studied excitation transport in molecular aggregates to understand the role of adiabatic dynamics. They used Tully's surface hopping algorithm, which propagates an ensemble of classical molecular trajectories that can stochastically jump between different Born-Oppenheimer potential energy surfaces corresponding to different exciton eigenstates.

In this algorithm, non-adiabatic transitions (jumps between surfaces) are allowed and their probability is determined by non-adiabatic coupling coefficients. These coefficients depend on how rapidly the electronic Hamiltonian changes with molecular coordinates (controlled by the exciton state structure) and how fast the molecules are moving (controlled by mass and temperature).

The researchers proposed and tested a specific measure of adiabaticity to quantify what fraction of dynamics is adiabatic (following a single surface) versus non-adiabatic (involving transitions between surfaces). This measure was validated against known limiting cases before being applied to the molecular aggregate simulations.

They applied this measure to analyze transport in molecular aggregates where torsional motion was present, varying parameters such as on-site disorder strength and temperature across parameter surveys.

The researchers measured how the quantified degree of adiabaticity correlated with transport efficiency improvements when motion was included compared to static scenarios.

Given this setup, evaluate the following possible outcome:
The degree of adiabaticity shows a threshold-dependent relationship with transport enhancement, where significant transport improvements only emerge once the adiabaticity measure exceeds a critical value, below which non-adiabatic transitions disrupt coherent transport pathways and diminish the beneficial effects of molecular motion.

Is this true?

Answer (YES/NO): NO